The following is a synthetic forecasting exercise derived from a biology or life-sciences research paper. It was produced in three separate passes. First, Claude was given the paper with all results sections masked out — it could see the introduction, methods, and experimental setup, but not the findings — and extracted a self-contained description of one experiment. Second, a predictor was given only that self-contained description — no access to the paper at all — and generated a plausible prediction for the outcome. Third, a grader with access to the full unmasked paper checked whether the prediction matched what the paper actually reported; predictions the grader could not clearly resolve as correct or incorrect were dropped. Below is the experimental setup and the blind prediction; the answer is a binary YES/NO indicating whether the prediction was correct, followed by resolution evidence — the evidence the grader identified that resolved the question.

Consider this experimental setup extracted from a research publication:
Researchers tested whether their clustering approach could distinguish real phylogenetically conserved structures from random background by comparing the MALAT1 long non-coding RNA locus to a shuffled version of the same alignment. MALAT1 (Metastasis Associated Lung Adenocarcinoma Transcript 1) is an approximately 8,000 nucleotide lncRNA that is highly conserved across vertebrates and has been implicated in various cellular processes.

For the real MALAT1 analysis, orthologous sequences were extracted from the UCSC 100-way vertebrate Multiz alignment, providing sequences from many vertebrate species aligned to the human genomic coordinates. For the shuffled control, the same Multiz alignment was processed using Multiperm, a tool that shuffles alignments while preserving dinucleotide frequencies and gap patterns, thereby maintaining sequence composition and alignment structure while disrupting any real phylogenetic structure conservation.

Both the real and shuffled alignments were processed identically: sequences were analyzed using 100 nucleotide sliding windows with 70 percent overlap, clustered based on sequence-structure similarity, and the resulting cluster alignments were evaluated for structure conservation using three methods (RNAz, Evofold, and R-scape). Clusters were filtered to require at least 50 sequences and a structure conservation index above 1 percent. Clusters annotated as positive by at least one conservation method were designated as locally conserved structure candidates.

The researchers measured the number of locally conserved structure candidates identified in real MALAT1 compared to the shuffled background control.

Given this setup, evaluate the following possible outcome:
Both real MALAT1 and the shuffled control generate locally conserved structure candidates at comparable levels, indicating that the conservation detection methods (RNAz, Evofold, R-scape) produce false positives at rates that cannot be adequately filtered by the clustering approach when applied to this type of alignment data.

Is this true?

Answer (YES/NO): NO